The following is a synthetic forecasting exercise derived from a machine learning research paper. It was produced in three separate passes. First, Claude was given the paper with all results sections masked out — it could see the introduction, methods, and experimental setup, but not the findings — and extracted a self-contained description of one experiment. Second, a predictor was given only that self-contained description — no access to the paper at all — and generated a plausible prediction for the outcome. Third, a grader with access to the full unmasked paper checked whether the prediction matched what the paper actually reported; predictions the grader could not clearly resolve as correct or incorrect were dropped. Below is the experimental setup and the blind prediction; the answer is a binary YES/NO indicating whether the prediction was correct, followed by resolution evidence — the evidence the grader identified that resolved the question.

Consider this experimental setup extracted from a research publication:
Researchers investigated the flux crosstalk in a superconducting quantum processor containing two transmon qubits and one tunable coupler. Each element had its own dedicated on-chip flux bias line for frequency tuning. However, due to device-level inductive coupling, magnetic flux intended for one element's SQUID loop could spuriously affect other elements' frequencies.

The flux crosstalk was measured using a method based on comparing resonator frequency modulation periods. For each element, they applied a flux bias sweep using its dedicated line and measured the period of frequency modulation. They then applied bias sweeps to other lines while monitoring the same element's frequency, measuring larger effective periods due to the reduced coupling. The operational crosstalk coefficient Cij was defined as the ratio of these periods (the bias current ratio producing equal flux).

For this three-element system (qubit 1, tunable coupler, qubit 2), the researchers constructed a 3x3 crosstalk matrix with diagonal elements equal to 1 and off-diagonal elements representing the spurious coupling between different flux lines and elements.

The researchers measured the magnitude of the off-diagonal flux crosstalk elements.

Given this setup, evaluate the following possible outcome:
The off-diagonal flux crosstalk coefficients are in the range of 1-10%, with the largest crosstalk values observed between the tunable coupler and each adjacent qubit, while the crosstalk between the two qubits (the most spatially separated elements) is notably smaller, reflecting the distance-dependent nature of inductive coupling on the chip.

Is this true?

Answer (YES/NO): NO